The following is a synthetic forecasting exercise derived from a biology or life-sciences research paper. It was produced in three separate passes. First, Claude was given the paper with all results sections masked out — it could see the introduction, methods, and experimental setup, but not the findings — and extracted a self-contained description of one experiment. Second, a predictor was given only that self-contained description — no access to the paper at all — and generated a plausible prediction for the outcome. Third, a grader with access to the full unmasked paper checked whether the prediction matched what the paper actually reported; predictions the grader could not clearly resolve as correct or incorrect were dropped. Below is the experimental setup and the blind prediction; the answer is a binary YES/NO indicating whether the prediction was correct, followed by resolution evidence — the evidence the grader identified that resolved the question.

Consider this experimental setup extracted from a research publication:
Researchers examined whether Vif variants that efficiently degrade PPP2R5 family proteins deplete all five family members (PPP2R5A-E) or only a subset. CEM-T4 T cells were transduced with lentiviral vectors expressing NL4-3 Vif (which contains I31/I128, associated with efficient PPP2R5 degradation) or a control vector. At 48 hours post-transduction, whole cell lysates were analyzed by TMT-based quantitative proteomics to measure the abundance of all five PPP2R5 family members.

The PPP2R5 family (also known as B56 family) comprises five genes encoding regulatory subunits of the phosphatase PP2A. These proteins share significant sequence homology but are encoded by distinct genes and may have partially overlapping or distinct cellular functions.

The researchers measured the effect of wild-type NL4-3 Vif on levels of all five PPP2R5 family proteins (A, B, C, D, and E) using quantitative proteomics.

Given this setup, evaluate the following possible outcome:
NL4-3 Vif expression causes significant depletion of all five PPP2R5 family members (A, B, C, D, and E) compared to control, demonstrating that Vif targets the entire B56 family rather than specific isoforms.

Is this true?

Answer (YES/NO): YES